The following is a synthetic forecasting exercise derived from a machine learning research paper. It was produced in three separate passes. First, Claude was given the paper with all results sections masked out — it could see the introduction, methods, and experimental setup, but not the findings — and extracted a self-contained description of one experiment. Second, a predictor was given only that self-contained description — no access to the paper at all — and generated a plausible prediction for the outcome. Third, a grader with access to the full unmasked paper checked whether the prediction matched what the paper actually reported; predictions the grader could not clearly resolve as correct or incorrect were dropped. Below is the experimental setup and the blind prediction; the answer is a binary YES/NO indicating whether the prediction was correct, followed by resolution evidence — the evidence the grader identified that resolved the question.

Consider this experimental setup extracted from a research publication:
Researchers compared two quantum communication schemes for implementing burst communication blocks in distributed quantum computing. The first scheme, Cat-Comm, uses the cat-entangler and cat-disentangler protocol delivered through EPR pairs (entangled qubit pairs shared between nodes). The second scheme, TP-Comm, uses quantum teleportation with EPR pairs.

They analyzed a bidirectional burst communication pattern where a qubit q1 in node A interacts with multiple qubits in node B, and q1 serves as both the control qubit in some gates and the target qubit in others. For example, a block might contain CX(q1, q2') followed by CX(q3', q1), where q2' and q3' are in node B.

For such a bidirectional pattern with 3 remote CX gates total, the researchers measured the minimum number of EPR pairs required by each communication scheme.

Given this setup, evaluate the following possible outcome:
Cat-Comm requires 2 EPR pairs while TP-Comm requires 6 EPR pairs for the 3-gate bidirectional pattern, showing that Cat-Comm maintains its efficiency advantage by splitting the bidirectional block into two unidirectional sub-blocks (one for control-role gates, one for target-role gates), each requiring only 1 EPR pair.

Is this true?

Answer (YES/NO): NO